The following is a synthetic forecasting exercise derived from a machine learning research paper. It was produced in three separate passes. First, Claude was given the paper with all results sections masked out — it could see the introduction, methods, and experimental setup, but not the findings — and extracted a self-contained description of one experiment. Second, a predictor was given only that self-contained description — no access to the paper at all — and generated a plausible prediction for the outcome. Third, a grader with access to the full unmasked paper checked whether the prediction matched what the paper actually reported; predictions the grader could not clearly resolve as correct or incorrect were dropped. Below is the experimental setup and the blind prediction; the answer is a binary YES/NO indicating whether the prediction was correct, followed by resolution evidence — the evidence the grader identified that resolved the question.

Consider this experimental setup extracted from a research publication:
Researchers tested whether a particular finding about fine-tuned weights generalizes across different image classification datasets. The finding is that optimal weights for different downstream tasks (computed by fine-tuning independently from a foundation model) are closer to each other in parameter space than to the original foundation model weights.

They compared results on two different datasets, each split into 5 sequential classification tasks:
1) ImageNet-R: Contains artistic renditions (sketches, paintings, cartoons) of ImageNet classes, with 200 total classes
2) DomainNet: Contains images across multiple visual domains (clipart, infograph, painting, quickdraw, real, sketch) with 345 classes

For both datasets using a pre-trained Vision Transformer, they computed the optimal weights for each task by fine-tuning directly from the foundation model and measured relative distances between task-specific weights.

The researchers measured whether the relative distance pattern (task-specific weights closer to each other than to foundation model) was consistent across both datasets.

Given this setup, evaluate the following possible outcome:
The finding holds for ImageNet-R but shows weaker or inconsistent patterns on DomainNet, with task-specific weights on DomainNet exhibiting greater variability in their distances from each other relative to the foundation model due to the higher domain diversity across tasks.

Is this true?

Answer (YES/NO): NO